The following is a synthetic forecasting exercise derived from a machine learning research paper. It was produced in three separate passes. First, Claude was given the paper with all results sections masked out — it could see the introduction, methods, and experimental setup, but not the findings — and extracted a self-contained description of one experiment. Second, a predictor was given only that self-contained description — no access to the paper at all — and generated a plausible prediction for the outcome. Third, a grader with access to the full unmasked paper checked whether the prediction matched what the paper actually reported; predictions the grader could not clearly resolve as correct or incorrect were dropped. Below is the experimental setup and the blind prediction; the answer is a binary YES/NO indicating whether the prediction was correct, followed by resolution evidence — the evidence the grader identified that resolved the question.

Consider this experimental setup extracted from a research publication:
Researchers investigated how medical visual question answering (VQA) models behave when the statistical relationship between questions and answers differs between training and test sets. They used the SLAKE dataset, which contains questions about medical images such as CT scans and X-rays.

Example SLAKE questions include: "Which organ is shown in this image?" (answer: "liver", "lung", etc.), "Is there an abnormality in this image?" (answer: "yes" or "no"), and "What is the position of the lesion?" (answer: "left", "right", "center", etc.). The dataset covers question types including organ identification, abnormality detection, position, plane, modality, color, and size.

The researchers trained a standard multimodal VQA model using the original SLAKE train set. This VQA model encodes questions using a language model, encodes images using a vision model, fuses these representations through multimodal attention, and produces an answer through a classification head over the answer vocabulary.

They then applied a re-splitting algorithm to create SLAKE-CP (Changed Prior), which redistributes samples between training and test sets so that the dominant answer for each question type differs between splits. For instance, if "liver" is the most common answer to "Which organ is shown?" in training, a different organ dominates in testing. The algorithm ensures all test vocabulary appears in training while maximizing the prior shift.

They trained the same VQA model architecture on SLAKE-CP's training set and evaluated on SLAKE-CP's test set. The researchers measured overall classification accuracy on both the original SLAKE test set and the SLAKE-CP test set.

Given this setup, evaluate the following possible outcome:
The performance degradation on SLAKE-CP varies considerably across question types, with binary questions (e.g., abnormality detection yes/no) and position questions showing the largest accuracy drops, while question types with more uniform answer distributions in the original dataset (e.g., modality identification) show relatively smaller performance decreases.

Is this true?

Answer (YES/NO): NO